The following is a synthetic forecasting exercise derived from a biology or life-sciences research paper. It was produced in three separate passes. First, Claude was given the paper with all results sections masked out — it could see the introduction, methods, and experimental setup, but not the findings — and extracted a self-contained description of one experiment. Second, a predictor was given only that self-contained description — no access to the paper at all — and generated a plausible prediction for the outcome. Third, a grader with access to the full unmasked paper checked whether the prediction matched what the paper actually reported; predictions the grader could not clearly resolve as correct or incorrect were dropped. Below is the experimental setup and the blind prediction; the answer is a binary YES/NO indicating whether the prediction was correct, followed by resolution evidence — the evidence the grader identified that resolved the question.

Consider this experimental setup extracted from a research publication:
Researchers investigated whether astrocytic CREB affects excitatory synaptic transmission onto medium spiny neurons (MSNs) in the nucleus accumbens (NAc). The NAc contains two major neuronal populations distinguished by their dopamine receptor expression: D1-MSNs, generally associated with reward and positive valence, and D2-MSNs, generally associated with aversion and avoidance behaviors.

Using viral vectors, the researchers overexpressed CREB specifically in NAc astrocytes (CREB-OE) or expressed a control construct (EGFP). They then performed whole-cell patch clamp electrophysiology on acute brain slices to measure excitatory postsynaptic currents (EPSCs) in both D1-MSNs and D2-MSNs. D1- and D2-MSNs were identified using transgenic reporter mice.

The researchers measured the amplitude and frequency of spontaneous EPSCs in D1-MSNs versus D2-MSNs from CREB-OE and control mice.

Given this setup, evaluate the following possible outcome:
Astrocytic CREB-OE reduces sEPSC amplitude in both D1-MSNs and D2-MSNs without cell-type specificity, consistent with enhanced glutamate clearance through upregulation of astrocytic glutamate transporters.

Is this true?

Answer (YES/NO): NO